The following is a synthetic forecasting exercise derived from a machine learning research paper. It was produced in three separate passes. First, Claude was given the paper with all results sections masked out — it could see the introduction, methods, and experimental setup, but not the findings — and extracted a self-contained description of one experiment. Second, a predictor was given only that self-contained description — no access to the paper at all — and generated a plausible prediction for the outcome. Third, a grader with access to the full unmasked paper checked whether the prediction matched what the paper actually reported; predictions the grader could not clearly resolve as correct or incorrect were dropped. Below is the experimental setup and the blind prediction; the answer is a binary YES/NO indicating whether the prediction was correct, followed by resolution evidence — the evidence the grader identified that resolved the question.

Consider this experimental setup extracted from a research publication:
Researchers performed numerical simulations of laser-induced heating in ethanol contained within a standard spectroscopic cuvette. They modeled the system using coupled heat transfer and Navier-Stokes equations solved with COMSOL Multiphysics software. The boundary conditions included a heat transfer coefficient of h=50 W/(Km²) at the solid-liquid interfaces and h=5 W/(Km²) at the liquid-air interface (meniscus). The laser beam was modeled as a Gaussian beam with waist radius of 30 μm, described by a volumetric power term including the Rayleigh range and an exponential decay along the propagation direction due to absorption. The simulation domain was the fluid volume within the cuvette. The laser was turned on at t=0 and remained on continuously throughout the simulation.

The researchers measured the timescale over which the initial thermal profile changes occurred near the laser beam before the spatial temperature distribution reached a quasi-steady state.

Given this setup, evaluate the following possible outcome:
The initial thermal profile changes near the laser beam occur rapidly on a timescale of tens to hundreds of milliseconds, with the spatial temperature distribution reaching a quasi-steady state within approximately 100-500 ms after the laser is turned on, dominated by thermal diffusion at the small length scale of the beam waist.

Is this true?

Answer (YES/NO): NO